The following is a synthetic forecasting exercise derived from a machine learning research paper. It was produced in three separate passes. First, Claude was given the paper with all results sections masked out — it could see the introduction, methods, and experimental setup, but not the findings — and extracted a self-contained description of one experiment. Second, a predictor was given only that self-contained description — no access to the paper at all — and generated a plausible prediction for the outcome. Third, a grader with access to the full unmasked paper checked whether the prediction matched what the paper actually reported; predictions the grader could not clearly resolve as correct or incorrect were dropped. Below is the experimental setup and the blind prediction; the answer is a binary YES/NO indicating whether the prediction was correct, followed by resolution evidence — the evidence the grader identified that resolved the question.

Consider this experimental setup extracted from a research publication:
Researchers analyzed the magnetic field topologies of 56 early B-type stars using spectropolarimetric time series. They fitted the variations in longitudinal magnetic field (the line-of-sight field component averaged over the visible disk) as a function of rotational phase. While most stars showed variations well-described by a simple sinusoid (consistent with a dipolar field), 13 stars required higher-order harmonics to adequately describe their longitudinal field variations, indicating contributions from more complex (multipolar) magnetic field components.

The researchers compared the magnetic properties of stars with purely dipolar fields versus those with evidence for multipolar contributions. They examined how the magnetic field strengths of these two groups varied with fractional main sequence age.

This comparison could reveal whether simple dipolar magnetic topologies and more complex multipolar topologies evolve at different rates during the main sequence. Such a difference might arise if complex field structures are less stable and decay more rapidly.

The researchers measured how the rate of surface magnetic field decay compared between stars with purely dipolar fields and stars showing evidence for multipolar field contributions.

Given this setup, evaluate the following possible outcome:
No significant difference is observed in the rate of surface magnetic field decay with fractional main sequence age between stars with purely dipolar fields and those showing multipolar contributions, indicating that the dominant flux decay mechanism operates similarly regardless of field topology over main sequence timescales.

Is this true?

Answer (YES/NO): NO